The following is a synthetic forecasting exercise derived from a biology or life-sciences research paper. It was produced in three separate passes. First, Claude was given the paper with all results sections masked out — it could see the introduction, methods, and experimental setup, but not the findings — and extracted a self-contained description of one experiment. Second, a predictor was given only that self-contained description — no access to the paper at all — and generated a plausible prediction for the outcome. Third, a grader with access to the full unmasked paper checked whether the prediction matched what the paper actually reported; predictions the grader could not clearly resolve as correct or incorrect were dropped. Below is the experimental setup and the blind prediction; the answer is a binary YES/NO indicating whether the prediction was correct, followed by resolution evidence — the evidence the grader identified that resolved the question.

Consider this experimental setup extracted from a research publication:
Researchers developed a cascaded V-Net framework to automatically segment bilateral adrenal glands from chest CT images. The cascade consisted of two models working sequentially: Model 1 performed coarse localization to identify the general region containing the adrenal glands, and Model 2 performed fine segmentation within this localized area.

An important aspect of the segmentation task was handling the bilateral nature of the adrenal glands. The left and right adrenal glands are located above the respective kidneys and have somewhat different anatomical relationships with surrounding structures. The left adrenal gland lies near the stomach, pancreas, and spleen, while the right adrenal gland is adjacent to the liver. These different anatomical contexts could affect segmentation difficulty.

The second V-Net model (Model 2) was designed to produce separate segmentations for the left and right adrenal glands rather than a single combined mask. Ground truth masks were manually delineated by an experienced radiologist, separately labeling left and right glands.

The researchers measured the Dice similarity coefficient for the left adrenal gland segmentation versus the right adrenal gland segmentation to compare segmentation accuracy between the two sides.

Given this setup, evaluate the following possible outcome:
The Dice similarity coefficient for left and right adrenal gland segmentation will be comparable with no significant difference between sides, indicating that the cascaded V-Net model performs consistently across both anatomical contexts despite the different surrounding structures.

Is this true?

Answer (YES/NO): YES